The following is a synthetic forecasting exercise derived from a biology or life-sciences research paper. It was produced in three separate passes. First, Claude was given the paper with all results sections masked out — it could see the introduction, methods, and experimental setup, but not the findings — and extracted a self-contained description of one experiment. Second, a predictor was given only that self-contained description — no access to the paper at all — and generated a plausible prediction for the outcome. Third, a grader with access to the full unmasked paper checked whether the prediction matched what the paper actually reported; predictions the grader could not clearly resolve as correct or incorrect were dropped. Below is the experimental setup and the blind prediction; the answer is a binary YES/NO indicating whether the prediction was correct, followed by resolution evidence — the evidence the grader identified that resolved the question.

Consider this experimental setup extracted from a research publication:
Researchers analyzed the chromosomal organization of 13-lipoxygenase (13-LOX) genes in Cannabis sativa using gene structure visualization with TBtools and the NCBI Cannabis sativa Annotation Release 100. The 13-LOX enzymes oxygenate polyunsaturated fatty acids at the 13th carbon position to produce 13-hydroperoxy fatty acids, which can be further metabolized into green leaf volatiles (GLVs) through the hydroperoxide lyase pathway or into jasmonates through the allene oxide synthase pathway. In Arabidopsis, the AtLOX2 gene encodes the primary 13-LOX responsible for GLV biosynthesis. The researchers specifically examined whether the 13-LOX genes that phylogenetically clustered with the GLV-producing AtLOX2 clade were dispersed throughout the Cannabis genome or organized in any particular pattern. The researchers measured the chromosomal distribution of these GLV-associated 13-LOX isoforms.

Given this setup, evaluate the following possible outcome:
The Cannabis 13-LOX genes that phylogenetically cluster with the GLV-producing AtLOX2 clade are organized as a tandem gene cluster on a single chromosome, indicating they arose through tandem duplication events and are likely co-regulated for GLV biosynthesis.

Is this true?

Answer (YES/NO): YES